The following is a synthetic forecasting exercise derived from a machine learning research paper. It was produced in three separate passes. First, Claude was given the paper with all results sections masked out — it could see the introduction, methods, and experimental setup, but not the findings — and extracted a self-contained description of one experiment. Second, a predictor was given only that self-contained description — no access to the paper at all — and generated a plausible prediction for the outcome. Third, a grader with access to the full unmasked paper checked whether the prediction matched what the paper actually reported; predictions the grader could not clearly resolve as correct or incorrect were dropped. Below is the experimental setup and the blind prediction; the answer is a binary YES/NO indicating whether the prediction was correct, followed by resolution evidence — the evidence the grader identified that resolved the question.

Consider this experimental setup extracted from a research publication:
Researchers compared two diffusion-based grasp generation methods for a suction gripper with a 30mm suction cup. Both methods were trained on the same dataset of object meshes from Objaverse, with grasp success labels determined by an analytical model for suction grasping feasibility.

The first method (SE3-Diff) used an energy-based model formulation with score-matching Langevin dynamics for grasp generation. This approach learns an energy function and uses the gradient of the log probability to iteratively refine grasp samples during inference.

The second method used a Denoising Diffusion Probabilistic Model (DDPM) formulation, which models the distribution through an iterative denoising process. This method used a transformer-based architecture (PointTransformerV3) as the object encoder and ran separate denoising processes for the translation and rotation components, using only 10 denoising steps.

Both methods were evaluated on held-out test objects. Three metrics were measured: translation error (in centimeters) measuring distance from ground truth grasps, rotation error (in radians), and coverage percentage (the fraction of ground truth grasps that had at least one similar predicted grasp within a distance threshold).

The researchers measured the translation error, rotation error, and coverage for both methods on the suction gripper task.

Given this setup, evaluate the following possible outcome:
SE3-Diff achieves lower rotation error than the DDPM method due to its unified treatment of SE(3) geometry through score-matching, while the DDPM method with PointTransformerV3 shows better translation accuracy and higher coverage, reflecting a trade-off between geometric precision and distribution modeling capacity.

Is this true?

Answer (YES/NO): NO